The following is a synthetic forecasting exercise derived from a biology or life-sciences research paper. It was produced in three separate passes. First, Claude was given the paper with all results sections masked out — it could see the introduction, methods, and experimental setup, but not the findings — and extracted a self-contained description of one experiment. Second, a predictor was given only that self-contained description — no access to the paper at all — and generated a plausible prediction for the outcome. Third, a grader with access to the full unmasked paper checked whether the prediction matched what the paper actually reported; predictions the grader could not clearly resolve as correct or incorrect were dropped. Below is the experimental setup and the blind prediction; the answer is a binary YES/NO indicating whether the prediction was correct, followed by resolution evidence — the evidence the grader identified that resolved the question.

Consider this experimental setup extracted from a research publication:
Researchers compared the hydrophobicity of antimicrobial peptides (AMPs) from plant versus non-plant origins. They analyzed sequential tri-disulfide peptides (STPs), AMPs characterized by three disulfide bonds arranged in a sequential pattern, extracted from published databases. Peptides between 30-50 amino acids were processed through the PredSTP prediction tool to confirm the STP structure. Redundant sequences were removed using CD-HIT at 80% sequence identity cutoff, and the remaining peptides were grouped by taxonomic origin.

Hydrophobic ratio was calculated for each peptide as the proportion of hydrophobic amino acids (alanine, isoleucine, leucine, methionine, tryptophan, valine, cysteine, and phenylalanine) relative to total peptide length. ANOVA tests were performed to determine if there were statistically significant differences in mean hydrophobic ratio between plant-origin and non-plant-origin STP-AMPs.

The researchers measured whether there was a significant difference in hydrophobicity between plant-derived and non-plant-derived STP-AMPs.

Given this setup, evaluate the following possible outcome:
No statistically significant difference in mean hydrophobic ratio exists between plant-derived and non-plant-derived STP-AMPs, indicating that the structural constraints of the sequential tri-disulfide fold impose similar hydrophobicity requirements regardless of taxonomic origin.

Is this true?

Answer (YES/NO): YES